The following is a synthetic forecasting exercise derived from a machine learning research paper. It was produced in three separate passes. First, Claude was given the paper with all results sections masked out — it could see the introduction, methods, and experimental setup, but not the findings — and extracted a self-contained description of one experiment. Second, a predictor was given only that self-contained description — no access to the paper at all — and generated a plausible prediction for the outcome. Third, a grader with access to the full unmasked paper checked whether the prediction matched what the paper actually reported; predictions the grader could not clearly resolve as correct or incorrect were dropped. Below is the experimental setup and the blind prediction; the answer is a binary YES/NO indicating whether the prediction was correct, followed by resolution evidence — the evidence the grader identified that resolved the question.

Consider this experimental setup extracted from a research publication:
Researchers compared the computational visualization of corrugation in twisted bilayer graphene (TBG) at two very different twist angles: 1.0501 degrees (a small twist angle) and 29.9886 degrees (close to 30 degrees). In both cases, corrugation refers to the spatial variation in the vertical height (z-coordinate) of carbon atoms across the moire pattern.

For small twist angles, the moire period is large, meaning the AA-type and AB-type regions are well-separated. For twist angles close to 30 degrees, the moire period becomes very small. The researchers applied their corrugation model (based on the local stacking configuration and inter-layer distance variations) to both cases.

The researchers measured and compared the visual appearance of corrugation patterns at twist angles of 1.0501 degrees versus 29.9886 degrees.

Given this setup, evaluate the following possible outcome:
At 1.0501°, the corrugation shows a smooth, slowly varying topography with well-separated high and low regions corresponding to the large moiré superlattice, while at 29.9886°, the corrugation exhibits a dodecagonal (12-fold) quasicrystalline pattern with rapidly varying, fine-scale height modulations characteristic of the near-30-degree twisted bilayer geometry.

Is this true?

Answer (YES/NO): NO